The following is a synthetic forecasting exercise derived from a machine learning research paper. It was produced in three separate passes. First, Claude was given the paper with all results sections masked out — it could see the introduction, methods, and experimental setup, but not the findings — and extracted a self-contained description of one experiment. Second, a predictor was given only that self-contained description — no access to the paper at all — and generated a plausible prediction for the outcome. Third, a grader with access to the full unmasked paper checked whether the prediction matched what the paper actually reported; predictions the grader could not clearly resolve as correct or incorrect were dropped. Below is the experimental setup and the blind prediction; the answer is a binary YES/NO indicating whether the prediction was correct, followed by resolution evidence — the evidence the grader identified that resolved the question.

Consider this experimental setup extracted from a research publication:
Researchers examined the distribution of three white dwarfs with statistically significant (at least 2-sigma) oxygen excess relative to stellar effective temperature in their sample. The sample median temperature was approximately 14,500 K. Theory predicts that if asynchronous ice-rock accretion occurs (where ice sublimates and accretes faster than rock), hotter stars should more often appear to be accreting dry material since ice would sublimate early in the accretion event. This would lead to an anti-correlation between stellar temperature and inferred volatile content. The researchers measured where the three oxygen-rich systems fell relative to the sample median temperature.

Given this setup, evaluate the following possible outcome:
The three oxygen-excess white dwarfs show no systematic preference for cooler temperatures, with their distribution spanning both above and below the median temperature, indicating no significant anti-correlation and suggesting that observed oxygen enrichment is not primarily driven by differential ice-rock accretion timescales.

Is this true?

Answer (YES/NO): NO